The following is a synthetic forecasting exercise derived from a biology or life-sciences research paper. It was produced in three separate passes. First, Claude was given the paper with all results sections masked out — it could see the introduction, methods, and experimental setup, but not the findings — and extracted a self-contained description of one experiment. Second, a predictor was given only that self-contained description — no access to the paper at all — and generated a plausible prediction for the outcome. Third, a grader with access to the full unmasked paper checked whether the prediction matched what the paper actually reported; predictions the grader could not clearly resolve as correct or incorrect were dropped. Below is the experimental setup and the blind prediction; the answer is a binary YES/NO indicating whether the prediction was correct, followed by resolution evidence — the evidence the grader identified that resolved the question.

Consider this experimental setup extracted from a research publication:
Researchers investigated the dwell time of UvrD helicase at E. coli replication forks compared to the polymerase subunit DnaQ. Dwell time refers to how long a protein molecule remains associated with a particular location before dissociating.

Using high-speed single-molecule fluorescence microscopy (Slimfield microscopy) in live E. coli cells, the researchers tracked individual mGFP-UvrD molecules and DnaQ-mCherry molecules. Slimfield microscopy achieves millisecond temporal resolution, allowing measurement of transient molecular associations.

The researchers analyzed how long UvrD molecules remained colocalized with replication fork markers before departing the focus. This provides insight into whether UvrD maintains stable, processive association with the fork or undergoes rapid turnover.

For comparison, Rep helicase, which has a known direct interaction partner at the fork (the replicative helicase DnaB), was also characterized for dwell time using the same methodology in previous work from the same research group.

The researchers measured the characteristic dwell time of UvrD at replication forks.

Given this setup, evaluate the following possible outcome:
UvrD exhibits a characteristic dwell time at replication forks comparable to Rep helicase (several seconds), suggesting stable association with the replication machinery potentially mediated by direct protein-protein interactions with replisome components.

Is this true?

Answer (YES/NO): NO